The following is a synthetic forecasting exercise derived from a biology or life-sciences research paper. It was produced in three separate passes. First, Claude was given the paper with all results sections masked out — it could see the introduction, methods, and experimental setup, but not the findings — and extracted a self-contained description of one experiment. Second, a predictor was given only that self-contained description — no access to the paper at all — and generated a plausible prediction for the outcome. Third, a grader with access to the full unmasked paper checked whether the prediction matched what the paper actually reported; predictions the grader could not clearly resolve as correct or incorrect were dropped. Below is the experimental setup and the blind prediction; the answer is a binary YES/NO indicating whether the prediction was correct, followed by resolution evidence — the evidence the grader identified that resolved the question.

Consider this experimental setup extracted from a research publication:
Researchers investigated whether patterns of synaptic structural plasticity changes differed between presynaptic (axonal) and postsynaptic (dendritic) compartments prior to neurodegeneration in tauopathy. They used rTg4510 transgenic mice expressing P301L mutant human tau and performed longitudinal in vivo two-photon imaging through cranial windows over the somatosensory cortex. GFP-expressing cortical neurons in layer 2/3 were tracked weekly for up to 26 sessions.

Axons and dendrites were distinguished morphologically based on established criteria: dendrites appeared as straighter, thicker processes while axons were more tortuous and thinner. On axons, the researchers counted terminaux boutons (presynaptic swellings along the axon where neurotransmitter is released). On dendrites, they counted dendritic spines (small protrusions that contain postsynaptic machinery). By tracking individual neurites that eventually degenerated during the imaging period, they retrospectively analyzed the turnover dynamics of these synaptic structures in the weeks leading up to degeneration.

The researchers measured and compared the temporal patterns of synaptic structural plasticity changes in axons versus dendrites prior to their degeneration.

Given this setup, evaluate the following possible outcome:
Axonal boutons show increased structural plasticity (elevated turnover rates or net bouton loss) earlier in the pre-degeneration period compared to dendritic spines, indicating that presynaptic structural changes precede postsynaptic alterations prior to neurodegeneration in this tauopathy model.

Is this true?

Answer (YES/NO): NO